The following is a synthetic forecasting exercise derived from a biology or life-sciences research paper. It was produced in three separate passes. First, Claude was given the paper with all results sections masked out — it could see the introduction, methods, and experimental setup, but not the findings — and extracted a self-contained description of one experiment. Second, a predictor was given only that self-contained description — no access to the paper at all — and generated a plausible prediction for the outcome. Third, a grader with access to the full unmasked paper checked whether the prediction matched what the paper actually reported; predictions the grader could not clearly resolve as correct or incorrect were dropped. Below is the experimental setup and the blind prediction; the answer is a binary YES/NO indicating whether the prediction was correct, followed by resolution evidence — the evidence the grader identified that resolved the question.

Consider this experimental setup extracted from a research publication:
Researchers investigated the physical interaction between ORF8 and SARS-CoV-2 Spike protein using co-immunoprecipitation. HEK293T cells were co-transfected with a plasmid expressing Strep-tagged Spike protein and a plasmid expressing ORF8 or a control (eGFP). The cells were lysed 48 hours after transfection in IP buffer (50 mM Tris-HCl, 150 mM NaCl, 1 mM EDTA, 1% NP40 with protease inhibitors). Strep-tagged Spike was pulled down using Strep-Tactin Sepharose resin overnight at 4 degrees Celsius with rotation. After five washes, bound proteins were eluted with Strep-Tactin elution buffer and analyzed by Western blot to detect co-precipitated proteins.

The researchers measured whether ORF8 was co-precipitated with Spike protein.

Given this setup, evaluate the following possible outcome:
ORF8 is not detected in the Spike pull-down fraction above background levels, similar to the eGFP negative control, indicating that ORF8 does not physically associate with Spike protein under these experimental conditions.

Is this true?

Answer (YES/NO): NO